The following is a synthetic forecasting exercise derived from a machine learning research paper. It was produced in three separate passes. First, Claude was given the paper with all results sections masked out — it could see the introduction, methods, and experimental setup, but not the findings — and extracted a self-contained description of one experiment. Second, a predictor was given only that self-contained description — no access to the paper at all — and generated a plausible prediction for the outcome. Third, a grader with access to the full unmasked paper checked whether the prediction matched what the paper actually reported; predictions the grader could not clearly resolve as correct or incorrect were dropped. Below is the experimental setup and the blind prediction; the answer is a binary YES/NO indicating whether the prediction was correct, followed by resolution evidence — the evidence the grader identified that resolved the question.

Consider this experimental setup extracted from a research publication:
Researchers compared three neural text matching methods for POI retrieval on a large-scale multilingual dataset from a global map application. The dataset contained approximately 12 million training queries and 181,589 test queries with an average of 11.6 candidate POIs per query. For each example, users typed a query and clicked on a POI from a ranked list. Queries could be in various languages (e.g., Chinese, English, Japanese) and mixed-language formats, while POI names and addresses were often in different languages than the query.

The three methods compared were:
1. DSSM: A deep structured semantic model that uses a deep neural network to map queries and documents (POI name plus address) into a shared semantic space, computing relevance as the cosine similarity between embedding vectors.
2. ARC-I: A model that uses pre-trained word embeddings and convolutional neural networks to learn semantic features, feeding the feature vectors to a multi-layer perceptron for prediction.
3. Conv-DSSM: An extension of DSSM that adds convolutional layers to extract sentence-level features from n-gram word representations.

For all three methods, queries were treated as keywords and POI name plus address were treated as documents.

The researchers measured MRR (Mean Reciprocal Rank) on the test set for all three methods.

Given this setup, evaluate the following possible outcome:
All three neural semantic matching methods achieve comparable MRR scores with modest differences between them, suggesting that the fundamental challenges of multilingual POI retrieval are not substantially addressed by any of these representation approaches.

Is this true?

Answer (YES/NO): YES